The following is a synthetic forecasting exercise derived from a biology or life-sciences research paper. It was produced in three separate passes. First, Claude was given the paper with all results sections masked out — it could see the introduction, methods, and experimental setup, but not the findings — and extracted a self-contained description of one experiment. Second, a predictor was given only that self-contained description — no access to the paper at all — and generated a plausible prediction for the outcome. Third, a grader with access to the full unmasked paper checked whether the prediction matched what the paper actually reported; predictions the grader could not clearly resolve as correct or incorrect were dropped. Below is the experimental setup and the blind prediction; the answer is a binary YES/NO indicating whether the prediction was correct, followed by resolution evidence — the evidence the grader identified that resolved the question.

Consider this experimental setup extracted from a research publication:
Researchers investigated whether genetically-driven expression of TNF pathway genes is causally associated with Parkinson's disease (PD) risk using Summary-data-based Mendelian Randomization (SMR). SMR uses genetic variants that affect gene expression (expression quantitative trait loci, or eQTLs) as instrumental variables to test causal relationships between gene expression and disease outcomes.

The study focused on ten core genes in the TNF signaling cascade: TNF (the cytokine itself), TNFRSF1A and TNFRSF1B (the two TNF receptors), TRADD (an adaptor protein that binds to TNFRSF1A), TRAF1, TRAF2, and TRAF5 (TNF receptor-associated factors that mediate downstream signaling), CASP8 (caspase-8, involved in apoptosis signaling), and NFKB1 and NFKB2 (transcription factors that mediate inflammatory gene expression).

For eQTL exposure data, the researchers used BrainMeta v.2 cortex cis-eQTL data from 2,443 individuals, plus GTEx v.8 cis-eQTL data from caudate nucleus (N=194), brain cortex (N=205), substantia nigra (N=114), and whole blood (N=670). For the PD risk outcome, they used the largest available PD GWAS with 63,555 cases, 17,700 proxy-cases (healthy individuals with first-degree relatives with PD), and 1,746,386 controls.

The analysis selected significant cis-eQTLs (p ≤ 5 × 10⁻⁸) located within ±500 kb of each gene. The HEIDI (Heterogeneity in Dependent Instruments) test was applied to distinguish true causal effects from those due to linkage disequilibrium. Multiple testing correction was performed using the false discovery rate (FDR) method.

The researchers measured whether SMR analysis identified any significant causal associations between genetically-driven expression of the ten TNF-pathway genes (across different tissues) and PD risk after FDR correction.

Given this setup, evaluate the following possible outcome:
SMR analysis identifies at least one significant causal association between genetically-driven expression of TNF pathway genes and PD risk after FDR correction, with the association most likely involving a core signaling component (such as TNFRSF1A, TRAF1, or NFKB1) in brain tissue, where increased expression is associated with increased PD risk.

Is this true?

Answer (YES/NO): NO